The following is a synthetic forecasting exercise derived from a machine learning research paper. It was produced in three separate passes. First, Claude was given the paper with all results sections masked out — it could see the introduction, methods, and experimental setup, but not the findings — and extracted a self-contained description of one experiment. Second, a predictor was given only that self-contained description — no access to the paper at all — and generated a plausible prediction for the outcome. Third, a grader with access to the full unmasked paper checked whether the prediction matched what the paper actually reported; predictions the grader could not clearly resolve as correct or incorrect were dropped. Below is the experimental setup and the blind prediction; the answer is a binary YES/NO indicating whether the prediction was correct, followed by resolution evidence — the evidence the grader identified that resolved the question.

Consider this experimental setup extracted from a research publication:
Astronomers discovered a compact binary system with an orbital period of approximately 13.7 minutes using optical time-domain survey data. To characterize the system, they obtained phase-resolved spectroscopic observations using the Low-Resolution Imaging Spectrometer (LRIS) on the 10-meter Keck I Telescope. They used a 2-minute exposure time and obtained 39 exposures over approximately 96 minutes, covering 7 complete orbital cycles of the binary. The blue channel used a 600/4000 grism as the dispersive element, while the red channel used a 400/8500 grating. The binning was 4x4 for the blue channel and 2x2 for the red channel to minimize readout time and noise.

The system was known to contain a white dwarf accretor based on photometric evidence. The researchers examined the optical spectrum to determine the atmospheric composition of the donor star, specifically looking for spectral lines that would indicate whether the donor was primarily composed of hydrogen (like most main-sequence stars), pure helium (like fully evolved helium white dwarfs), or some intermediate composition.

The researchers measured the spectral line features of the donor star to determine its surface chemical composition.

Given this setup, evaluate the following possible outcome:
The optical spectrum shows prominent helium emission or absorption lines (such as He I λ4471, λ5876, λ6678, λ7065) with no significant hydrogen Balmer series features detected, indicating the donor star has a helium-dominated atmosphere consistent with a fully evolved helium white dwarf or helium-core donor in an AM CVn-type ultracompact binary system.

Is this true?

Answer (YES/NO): NO